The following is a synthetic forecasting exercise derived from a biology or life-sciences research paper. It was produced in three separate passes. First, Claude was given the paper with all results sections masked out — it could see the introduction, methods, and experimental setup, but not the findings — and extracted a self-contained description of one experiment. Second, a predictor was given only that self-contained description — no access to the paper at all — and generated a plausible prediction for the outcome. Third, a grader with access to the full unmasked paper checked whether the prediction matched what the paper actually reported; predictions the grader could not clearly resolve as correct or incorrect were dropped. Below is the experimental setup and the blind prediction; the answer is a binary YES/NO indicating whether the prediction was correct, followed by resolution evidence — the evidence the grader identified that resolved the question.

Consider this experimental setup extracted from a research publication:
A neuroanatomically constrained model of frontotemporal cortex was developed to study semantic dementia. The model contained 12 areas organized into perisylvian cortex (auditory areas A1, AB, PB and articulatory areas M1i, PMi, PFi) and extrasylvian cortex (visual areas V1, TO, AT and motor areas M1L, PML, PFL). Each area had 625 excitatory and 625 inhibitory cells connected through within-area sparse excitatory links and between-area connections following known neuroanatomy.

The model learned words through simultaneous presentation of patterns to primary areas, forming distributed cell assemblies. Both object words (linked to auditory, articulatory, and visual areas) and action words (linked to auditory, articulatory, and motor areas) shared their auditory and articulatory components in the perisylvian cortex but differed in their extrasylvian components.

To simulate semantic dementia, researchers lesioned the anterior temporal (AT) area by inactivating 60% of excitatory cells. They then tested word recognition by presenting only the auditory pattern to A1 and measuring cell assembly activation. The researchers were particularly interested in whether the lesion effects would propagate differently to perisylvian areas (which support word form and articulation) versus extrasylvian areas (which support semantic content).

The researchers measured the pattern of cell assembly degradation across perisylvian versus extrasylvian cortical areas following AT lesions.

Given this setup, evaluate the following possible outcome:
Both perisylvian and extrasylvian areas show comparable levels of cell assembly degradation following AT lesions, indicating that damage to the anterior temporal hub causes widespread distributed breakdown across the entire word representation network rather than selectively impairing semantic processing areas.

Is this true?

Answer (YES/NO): NO